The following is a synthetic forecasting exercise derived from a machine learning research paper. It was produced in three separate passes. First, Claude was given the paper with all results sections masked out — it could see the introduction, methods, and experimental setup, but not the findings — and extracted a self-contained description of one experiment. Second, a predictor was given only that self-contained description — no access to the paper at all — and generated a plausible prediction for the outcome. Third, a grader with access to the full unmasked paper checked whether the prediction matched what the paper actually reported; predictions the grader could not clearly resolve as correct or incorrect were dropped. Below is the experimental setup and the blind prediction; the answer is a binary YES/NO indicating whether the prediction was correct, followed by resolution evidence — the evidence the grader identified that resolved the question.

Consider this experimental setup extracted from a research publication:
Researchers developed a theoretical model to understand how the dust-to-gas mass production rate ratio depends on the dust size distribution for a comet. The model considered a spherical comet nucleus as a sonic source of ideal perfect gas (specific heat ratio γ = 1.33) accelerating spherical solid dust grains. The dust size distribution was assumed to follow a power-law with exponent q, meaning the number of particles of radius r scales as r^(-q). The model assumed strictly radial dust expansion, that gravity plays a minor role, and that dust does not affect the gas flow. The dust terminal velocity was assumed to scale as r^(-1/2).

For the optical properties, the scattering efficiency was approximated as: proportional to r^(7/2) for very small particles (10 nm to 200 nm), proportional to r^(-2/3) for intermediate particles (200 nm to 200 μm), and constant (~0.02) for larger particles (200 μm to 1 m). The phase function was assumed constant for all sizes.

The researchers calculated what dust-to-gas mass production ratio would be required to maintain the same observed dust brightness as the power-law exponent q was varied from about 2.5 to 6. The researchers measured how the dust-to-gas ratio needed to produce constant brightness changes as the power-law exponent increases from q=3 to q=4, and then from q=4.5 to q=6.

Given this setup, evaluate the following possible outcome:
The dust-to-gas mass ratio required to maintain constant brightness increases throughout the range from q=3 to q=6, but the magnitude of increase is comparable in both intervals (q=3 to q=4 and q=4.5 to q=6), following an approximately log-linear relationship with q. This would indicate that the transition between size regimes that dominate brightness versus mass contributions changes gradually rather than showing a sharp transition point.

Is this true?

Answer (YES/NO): NO